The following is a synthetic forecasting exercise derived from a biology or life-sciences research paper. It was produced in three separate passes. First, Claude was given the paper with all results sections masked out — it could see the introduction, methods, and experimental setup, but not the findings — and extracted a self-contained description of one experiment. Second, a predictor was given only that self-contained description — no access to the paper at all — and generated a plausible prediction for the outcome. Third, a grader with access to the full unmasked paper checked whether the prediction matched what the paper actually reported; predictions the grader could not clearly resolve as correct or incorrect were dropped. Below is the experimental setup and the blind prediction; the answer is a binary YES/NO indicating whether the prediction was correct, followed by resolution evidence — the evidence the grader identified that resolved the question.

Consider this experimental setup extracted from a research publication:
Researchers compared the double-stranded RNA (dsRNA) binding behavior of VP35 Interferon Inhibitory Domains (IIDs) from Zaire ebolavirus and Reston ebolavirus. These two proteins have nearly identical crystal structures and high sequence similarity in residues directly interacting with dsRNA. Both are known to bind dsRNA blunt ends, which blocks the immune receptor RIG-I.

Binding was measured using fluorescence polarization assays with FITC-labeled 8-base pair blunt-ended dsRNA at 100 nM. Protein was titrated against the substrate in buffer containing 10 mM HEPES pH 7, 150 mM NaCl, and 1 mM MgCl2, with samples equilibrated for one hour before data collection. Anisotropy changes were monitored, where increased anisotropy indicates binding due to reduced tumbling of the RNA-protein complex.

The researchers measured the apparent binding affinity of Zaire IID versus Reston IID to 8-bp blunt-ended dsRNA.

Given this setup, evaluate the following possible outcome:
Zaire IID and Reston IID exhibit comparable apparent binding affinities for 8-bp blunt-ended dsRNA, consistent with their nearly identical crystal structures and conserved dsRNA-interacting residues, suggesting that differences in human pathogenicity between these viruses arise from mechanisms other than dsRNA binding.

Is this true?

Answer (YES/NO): NO